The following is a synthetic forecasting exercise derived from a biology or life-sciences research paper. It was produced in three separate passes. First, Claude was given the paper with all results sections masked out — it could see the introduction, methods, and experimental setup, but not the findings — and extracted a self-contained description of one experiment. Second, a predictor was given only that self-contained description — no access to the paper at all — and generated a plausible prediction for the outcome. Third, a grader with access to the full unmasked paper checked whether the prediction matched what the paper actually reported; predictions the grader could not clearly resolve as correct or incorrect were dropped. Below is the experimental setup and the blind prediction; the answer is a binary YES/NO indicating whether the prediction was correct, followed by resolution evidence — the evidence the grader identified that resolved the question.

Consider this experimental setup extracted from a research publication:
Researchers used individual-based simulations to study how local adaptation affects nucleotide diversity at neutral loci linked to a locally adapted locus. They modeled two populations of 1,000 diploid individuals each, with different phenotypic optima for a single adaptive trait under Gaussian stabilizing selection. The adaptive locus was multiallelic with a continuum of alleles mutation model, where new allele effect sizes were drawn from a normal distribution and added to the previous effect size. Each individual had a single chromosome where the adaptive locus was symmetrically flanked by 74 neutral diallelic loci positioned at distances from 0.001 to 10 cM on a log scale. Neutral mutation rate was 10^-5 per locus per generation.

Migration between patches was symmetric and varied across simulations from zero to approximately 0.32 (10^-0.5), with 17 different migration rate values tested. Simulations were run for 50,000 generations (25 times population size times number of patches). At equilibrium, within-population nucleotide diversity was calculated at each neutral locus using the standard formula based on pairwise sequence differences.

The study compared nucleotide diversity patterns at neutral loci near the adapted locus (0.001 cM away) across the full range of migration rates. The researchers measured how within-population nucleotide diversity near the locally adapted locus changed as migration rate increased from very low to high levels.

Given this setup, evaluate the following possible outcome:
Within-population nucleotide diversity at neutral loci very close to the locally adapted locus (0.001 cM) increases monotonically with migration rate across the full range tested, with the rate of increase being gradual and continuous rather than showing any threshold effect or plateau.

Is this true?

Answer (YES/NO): NO